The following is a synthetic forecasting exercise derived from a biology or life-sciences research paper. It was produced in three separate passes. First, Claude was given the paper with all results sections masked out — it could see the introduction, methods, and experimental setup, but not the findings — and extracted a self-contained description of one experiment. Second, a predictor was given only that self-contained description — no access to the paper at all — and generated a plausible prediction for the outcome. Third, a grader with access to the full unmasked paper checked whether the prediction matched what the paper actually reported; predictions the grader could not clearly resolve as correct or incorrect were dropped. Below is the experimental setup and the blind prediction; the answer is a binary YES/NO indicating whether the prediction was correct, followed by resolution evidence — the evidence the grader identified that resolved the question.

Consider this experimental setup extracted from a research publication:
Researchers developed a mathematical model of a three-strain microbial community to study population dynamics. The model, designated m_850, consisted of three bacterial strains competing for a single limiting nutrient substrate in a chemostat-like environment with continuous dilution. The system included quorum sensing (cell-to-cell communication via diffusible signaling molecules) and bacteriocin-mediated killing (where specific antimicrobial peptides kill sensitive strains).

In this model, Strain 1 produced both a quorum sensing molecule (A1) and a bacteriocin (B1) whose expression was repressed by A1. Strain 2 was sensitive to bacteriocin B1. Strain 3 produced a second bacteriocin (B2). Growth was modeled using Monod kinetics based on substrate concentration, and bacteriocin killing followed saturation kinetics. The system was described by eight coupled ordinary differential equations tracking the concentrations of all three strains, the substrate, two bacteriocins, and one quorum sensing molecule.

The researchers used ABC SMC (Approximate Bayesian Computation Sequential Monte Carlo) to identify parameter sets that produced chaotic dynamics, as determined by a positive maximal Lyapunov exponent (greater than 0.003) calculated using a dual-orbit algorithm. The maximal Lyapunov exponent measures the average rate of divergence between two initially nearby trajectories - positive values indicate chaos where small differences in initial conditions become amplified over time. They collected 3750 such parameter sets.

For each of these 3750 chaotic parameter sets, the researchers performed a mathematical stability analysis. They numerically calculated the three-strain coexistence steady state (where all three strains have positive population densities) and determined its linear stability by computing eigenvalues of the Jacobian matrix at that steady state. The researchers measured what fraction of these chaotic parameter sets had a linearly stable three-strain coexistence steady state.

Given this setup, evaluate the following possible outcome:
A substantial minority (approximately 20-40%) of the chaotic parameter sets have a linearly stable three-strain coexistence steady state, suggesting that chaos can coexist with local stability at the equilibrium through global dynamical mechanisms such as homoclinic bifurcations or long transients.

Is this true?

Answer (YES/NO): NO